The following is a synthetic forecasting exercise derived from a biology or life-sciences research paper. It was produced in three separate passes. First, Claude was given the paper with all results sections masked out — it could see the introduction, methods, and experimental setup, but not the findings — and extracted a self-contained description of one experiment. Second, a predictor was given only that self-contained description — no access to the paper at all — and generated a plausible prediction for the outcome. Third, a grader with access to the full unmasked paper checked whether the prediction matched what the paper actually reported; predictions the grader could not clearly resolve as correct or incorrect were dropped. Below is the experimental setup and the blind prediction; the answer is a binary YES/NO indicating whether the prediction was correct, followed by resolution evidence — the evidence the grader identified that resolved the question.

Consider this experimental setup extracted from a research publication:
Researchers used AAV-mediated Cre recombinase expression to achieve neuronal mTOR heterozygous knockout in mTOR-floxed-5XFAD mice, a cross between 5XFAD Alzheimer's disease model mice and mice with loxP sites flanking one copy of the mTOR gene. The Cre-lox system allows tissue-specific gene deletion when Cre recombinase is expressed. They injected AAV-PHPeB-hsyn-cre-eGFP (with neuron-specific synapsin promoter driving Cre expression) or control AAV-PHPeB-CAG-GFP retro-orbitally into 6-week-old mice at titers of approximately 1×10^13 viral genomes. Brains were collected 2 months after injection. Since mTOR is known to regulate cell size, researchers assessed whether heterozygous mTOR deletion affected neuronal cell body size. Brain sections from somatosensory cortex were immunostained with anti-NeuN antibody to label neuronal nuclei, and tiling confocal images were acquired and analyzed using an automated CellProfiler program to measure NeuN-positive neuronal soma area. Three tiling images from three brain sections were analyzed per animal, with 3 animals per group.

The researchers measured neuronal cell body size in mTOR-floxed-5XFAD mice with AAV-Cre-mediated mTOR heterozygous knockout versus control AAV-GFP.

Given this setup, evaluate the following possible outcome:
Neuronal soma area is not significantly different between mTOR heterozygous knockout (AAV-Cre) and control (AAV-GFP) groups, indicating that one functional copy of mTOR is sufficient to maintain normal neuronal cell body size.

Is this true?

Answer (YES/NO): YES